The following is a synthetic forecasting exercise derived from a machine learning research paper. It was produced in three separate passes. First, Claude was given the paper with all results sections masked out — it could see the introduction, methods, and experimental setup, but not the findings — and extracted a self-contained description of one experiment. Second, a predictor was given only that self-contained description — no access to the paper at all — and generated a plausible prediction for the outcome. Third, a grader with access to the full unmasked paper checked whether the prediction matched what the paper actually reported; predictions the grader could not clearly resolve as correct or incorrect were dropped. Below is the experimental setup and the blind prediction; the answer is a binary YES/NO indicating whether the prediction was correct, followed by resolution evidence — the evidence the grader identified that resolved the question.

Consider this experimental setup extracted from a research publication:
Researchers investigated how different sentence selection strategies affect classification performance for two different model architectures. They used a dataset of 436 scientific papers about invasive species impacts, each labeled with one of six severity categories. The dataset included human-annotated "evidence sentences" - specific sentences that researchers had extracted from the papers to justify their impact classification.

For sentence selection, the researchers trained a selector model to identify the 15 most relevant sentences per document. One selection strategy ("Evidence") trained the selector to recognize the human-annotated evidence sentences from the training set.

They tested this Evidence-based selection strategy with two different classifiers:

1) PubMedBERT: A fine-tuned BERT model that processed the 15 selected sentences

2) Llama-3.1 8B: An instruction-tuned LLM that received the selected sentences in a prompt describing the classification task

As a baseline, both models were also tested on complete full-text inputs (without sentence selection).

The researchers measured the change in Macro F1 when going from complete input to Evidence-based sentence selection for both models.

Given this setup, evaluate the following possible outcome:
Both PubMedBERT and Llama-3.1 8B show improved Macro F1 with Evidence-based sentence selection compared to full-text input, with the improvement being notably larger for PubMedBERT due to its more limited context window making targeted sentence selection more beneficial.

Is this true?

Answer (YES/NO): NO